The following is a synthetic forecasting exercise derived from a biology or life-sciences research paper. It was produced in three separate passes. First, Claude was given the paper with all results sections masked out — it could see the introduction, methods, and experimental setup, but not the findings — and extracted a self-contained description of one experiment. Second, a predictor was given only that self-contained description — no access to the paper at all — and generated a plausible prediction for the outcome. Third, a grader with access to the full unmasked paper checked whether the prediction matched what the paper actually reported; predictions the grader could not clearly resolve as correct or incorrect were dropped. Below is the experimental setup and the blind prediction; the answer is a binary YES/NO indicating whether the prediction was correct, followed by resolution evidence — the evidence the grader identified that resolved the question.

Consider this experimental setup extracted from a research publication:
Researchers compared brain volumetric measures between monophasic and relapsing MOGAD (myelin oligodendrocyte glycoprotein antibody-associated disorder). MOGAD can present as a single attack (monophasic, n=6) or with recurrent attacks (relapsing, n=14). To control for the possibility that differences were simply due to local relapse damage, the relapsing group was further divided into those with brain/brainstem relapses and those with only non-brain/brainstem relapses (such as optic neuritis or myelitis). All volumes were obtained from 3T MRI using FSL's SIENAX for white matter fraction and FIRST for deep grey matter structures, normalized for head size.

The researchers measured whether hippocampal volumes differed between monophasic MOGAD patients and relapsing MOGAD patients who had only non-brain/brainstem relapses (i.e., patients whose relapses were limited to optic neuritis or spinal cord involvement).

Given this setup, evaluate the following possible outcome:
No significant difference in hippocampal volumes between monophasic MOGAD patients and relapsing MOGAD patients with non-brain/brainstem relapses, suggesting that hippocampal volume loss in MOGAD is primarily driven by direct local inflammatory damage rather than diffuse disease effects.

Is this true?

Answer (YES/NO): NO